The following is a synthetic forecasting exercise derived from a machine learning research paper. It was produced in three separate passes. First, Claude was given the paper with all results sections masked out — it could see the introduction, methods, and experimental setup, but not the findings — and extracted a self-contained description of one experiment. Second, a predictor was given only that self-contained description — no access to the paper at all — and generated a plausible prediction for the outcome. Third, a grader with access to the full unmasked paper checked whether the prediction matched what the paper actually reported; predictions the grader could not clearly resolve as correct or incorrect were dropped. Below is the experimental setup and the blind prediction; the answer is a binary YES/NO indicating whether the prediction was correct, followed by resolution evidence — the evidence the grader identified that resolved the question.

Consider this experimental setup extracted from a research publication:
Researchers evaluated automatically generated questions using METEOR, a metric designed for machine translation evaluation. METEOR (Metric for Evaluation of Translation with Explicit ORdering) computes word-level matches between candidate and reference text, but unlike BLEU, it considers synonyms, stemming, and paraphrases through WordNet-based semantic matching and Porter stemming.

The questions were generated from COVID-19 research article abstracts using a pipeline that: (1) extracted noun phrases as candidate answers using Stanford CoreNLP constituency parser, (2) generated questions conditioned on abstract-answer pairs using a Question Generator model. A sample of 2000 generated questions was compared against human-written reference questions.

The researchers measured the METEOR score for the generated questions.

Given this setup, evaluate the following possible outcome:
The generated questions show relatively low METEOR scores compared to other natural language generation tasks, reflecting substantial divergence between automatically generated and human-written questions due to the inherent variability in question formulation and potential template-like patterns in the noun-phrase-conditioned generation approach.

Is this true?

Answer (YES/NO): YES